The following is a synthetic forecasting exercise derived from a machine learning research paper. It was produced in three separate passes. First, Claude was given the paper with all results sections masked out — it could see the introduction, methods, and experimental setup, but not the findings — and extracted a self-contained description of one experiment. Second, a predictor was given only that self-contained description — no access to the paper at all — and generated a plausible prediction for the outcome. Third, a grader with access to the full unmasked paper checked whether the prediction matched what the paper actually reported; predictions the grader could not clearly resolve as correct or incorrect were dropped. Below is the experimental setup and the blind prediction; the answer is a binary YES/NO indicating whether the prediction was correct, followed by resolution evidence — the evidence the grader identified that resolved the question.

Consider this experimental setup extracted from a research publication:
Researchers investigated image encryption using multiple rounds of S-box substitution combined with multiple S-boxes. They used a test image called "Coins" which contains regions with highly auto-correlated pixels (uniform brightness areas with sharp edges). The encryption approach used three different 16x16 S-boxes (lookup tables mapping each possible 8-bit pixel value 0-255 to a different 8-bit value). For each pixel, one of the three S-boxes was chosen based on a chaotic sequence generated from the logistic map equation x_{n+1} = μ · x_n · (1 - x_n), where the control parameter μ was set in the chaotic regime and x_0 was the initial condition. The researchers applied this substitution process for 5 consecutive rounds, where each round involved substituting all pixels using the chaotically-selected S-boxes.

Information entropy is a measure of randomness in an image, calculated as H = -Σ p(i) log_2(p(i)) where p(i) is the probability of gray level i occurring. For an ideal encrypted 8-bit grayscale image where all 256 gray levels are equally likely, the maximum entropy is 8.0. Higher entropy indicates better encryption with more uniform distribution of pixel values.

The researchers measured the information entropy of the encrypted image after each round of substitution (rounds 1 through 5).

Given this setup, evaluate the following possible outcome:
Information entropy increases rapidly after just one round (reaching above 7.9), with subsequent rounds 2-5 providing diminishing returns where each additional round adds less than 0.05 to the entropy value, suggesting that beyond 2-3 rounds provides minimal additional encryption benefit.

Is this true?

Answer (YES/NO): NO